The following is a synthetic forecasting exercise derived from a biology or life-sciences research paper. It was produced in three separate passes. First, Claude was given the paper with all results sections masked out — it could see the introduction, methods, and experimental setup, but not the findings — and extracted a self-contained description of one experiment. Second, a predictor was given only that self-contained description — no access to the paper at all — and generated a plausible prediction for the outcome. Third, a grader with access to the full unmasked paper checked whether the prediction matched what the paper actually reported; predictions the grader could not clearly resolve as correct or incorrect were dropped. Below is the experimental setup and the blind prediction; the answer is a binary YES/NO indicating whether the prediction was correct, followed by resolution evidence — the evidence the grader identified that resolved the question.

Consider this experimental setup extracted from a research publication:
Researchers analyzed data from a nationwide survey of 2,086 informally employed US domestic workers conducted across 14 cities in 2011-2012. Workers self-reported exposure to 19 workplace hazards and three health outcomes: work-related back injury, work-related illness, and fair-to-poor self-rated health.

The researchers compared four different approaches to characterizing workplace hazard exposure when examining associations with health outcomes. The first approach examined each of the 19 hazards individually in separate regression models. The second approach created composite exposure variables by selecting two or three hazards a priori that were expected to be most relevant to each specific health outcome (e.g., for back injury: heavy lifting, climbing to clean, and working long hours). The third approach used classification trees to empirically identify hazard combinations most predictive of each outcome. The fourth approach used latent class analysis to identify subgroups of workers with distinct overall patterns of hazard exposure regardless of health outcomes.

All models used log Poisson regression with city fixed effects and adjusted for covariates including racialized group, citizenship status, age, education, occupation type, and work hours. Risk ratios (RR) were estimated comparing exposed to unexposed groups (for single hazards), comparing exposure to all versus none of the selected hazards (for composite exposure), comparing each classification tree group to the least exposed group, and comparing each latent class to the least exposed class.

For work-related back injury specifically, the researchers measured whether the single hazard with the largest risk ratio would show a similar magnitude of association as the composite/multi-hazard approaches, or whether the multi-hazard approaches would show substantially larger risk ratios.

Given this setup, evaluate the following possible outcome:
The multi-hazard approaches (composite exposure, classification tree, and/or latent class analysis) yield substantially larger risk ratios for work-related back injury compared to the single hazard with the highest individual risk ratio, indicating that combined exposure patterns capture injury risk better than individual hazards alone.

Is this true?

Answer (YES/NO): YES